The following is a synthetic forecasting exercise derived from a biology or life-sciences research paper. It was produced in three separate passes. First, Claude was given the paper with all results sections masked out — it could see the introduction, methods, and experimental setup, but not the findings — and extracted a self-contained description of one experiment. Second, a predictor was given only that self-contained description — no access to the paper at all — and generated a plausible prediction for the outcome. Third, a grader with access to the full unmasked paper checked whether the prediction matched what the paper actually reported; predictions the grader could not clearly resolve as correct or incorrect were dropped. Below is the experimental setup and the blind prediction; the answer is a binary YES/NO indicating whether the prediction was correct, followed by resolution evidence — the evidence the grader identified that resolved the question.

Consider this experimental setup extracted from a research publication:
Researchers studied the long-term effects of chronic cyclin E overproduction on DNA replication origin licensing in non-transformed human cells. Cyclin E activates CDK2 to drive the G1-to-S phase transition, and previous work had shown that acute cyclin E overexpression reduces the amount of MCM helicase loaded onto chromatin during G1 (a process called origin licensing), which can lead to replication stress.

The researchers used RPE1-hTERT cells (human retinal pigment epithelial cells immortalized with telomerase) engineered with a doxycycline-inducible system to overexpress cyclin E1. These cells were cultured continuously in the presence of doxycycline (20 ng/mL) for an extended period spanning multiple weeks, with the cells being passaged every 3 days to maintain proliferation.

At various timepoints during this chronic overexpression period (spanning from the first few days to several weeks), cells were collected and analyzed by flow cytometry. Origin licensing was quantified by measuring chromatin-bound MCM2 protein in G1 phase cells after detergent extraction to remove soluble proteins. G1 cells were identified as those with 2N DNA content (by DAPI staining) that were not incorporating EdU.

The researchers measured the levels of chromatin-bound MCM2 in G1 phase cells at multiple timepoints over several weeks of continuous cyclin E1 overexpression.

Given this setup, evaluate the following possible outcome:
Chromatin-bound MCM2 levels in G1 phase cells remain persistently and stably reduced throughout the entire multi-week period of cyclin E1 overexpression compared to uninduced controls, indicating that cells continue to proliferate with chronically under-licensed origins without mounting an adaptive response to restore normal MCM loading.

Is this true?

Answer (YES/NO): NO